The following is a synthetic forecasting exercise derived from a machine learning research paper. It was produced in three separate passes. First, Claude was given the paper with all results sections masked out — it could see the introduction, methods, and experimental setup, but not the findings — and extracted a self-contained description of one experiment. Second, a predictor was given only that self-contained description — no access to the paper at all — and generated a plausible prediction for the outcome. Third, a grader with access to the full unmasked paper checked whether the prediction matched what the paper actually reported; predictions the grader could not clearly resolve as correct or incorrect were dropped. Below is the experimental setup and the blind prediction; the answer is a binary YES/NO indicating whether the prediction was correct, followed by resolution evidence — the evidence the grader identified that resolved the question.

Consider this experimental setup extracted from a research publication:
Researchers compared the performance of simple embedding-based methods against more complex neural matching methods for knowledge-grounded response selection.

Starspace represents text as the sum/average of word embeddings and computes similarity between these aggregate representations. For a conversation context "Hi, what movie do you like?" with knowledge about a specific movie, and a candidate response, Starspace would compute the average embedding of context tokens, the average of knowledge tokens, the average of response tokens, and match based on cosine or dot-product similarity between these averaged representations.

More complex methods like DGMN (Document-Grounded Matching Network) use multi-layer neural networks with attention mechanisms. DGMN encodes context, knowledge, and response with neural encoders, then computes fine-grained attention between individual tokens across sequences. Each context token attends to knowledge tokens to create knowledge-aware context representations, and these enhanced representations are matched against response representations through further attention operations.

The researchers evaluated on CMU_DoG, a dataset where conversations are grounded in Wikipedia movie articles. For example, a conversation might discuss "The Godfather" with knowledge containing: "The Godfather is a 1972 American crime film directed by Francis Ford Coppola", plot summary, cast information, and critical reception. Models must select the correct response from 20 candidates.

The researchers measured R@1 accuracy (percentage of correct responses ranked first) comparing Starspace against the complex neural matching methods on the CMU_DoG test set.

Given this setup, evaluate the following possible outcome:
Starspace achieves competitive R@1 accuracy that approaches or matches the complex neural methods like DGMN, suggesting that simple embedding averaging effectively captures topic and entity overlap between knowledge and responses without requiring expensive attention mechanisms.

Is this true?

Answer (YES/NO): NO